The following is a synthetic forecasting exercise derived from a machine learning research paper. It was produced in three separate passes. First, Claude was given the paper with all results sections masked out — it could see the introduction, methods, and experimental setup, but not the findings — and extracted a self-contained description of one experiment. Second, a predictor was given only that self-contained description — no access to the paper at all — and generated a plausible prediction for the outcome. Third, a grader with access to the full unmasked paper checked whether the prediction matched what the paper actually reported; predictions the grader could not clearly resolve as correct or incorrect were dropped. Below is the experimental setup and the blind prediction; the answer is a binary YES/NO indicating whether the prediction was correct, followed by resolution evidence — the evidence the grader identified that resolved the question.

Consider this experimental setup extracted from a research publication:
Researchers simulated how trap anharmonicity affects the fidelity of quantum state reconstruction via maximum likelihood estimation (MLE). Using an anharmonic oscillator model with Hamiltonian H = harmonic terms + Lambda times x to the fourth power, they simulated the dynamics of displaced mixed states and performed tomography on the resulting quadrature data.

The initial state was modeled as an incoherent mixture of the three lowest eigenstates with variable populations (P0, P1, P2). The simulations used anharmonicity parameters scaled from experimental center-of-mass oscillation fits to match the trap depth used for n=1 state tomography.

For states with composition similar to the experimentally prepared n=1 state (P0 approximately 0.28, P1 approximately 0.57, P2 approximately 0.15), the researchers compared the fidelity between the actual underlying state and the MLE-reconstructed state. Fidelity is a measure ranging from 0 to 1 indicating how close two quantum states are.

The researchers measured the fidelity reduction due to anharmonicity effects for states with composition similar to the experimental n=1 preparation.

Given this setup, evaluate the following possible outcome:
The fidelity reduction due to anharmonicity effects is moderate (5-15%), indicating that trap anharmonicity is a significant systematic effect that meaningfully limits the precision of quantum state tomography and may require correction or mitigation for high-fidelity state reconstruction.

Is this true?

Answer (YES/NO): NO